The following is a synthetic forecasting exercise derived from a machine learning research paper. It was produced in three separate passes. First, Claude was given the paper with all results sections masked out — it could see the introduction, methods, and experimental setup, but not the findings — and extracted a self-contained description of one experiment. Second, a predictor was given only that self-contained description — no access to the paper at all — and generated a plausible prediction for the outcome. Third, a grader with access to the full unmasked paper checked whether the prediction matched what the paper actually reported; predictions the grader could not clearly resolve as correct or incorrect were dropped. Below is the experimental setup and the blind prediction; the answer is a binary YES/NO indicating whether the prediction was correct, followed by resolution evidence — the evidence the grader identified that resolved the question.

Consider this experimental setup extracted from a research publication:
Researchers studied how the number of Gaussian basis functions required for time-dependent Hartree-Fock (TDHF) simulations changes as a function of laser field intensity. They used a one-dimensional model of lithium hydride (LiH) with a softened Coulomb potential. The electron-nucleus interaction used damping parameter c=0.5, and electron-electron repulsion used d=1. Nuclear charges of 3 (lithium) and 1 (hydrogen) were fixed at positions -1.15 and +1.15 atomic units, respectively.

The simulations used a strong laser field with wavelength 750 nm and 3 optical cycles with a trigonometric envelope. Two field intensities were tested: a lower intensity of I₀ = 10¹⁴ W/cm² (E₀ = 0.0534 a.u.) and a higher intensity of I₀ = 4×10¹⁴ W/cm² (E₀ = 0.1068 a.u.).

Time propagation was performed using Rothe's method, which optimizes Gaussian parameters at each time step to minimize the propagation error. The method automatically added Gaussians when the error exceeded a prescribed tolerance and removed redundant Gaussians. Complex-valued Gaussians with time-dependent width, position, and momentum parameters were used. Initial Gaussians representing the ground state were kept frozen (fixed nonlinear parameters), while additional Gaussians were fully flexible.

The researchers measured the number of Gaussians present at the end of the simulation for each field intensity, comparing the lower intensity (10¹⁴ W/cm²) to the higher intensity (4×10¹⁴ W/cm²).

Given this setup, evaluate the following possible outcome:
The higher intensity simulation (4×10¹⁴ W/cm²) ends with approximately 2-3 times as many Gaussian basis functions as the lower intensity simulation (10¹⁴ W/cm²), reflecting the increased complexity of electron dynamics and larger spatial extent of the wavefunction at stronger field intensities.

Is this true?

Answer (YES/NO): NO